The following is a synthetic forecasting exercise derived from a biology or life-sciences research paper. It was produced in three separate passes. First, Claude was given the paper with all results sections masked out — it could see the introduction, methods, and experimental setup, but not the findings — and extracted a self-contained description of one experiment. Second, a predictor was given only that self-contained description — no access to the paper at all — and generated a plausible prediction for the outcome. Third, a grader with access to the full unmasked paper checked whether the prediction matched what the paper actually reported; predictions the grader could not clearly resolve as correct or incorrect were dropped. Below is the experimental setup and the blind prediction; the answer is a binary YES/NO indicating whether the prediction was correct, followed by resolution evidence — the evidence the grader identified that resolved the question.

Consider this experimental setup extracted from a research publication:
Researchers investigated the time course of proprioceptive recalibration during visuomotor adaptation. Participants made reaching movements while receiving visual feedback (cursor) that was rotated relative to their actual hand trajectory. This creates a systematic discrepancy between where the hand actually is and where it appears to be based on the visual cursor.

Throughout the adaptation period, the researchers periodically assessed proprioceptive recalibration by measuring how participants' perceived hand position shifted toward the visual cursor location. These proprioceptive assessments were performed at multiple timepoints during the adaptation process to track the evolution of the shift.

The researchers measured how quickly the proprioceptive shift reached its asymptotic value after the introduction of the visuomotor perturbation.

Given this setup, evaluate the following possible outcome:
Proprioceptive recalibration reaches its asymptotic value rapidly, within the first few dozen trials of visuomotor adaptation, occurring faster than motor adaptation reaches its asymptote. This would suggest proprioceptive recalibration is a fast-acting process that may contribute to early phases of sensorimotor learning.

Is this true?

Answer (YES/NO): YES